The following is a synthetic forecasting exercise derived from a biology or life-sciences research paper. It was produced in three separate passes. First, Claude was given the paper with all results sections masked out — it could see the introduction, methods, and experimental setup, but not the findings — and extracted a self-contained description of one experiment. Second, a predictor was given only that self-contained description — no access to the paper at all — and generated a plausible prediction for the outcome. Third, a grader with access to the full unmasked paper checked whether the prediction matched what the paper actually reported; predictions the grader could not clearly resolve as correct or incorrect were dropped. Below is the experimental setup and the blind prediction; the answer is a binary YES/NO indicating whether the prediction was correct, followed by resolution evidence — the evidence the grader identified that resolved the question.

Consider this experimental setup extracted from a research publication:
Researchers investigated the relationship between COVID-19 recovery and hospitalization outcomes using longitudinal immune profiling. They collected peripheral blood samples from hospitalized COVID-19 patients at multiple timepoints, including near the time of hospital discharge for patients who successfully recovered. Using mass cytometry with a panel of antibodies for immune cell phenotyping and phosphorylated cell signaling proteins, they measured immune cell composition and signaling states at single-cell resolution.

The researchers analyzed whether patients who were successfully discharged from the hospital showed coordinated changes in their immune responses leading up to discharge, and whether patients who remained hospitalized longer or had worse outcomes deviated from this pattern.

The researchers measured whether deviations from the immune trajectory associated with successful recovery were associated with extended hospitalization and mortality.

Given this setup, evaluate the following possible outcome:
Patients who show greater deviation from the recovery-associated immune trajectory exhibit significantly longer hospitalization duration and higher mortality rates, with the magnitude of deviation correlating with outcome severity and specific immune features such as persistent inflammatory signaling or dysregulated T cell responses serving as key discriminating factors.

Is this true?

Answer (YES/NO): NO